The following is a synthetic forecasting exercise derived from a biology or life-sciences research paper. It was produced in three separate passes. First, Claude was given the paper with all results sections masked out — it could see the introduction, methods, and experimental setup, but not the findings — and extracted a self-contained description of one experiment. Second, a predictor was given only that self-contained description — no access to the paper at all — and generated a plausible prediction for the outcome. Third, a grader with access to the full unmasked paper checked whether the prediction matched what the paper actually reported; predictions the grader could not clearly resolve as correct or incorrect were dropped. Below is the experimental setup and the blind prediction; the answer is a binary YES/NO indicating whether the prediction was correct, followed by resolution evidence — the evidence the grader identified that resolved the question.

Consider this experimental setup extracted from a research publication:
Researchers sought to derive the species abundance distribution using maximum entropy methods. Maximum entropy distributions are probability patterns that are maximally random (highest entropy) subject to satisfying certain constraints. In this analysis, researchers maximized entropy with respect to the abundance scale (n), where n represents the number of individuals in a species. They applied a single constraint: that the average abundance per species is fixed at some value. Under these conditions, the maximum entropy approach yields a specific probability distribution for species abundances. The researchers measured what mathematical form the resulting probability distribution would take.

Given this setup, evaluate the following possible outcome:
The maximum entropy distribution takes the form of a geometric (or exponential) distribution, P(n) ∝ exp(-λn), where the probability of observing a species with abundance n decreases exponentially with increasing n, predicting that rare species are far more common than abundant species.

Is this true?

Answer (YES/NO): YES